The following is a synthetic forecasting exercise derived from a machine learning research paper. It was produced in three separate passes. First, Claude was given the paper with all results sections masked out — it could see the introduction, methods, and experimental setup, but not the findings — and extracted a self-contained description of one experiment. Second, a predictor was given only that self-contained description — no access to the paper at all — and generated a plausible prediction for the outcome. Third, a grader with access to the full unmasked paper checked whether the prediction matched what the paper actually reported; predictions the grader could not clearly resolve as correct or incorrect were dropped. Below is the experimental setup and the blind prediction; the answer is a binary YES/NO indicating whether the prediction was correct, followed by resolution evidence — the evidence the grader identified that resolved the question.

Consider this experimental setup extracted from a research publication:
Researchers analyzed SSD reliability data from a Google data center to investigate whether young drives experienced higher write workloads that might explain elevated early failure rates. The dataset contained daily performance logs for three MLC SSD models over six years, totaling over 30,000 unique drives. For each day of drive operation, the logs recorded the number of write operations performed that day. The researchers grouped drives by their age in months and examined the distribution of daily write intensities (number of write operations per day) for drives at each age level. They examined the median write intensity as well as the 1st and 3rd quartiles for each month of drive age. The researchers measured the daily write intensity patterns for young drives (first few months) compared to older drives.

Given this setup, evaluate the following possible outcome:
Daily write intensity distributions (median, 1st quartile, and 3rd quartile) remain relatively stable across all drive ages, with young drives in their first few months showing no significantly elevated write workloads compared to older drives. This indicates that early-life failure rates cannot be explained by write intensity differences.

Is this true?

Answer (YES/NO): NO